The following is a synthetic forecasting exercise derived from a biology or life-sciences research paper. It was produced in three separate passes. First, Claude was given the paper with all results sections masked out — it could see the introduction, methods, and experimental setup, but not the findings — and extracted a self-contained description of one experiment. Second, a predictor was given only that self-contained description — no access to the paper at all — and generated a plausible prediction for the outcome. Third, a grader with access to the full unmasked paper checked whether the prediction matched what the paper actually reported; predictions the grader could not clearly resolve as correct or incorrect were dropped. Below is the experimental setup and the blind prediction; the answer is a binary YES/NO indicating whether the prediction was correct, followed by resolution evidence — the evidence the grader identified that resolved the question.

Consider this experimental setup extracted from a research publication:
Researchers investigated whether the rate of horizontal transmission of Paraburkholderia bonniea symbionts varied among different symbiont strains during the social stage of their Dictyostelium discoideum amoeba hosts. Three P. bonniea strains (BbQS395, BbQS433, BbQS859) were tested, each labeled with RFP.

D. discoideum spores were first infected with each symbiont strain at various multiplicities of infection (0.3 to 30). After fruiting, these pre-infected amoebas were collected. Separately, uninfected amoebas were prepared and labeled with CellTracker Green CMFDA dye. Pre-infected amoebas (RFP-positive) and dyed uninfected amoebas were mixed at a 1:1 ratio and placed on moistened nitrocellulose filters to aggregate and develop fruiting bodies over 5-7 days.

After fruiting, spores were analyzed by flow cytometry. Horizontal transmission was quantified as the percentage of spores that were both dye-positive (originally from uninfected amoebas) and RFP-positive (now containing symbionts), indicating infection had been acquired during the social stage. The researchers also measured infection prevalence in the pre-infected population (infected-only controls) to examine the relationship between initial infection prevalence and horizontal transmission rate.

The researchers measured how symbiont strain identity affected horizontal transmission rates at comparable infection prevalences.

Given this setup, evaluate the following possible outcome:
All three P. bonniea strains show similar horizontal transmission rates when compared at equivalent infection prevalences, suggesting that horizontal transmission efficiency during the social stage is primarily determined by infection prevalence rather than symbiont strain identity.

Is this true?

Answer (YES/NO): NO